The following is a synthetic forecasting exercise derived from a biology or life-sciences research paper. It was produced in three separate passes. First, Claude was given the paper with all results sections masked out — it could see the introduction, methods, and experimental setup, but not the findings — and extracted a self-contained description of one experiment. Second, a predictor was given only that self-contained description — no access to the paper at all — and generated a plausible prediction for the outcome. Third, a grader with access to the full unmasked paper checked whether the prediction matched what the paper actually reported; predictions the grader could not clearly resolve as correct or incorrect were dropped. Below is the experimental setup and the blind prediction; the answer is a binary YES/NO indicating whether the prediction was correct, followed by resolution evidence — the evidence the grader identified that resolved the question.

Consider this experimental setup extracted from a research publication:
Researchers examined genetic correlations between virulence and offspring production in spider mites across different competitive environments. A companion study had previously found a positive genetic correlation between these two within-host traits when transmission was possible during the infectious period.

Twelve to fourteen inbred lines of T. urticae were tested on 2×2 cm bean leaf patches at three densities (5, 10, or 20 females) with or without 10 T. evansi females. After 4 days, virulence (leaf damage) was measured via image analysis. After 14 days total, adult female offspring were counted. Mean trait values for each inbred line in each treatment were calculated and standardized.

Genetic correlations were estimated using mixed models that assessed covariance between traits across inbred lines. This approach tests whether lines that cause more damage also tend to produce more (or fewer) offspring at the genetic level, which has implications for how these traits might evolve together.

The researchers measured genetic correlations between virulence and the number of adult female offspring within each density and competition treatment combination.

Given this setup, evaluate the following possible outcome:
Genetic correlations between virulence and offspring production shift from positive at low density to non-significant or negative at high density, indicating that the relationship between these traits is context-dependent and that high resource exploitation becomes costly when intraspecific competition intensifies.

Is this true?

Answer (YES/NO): NO